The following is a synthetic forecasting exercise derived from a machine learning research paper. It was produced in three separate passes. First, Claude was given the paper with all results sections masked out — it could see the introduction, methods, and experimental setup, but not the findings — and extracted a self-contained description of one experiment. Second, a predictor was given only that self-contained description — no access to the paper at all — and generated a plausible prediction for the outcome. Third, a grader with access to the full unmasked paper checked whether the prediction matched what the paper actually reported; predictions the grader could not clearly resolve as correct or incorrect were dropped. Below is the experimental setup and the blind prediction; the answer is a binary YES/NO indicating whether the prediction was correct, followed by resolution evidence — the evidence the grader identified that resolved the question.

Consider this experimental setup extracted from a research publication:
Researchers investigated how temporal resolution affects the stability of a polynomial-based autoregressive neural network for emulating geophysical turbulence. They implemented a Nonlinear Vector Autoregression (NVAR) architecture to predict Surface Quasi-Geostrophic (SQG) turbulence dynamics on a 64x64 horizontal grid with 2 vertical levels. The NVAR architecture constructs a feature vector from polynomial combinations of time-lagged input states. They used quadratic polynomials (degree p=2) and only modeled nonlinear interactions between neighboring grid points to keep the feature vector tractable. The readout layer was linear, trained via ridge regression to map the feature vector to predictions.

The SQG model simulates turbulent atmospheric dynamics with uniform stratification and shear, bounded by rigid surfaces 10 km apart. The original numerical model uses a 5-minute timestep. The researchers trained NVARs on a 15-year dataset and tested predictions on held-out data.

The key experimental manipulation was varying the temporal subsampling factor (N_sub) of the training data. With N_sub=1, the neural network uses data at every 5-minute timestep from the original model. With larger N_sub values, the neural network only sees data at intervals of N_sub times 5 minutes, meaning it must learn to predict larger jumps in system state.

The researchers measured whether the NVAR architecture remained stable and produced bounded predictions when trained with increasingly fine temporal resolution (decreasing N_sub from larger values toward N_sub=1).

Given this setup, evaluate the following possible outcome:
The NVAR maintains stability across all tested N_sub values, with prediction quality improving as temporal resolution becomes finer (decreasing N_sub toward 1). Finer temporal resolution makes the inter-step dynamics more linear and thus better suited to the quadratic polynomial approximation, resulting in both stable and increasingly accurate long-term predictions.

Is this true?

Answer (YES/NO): NO